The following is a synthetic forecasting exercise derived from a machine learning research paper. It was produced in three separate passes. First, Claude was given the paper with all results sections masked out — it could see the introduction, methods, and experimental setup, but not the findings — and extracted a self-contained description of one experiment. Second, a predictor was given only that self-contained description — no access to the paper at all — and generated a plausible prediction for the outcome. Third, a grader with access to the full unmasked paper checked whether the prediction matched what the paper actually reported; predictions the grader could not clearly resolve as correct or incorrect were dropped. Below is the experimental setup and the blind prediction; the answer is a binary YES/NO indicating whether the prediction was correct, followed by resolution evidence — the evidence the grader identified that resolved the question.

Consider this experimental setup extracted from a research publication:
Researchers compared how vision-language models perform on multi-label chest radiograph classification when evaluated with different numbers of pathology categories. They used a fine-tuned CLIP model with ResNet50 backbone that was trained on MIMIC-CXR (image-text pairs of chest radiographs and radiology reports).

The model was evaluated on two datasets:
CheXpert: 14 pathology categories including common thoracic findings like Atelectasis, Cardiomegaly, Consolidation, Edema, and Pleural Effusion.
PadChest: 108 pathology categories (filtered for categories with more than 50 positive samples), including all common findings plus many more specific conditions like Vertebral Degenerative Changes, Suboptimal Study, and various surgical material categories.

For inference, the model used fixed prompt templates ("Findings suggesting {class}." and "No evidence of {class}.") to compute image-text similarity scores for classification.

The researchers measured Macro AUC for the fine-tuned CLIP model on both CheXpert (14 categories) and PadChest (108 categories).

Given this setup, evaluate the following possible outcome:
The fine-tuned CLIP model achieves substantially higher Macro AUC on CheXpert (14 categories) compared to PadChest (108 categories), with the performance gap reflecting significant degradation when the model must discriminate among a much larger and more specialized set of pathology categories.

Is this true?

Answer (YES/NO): YES